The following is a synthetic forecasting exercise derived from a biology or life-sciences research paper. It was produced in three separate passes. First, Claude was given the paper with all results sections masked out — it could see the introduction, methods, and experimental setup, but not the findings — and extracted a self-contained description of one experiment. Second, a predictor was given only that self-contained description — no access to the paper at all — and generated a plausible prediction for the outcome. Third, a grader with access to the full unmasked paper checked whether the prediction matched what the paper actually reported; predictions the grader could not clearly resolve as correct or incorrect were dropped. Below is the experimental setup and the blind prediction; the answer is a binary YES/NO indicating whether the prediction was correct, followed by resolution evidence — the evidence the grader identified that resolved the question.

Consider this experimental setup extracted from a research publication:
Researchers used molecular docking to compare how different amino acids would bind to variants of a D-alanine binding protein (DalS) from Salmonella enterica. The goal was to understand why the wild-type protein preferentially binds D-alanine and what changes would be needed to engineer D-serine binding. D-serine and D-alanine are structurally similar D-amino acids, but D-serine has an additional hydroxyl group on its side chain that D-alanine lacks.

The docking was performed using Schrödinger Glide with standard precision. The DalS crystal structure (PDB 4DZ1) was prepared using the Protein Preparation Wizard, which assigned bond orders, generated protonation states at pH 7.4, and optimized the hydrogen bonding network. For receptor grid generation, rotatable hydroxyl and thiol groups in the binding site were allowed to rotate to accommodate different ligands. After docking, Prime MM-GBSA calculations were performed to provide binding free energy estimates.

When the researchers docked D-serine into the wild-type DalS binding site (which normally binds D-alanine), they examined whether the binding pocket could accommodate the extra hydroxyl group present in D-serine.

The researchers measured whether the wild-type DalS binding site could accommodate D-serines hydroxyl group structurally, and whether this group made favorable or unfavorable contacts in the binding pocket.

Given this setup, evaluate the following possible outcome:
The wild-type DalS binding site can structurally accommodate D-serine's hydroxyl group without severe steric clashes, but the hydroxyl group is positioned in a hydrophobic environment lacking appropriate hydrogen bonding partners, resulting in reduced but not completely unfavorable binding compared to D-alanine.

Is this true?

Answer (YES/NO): YES